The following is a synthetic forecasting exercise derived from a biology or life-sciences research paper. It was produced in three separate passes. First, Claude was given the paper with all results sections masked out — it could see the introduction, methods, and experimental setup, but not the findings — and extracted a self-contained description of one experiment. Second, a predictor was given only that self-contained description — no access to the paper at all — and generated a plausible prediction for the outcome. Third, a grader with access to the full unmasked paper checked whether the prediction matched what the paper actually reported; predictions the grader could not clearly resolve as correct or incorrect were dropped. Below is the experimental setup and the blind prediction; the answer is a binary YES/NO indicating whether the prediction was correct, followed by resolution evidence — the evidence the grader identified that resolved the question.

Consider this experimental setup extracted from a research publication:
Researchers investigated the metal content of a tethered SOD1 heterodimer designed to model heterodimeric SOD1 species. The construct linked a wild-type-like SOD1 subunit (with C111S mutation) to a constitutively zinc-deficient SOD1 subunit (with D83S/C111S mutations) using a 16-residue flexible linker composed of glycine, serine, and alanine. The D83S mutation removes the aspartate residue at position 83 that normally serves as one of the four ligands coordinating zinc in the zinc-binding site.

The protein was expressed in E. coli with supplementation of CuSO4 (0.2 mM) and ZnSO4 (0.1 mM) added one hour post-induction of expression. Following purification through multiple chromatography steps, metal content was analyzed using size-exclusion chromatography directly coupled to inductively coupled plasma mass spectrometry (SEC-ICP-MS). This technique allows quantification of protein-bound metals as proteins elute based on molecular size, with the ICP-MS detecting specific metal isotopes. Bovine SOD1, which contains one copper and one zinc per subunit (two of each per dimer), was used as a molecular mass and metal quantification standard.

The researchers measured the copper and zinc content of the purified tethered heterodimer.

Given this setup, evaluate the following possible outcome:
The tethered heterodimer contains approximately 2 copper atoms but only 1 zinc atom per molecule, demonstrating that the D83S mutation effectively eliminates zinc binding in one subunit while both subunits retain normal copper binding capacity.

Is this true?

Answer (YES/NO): YES